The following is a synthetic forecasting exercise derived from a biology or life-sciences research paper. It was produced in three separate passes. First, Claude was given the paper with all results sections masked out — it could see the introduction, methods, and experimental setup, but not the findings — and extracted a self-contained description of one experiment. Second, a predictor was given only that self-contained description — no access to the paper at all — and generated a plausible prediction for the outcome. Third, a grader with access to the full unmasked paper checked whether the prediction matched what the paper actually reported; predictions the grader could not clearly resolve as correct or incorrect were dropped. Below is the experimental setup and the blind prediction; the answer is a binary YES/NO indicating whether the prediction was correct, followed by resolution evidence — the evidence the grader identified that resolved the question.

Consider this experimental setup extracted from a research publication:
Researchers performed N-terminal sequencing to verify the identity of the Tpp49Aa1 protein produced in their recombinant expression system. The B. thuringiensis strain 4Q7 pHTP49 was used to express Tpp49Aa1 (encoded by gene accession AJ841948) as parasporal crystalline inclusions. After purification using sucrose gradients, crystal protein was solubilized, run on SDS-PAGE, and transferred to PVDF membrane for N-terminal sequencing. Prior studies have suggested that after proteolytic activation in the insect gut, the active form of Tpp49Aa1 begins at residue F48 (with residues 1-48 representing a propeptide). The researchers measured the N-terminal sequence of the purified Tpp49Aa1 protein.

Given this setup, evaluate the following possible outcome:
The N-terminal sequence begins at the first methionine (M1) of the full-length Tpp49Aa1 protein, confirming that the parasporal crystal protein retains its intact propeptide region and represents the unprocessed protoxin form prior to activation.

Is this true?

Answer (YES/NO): YES